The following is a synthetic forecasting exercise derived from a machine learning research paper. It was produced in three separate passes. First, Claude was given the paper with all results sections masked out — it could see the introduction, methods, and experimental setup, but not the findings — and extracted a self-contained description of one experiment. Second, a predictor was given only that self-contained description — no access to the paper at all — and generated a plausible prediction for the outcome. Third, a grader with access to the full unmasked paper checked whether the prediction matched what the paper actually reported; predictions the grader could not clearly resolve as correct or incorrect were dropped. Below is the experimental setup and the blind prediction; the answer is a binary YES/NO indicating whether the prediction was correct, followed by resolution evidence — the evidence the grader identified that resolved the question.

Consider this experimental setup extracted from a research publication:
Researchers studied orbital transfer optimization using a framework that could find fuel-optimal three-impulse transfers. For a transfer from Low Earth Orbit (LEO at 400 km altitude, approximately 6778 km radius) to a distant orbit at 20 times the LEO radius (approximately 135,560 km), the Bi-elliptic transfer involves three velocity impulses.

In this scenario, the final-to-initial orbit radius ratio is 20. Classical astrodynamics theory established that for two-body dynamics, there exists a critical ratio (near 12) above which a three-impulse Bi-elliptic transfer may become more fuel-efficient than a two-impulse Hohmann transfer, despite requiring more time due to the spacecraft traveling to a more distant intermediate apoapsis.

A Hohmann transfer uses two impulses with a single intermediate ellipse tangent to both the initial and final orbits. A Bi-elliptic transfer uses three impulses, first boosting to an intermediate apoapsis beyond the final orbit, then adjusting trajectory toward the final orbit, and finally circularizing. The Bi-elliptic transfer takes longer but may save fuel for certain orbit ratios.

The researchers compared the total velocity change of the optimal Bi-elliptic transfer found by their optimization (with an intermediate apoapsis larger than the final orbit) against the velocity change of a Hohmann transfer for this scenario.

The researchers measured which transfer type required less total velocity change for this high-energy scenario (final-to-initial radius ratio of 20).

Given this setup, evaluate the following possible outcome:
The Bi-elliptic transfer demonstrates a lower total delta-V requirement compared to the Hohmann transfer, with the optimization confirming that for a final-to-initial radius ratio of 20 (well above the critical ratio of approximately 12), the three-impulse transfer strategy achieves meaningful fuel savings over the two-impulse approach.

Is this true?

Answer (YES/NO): YES